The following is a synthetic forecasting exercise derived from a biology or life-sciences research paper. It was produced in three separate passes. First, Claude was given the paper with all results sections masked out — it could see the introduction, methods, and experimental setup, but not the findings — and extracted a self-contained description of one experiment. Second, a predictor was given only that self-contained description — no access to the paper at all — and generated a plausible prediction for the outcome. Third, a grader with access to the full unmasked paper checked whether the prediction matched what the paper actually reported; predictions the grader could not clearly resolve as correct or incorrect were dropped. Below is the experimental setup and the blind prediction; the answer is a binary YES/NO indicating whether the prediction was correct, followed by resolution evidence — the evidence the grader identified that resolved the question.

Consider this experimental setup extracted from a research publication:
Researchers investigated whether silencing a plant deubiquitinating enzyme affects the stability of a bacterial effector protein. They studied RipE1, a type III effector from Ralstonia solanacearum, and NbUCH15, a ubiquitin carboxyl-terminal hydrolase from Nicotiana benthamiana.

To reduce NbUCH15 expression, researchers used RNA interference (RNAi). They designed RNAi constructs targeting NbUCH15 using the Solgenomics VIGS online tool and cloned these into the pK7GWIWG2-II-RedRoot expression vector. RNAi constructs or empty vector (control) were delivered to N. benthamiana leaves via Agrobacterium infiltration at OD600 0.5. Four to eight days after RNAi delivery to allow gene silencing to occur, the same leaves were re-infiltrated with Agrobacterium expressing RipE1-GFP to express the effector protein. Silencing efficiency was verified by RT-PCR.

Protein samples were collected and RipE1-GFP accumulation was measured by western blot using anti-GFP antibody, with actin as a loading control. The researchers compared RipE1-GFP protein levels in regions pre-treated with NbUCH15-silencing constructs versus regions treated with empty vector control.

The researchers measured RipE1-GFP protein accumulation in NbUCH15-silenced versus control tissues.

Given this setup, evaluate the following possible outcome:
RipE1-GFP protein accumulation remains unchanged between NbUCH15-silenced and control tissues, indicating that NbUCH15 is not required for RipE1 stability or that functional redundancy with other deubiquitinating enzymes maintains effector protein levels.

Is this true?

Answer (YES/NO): NO